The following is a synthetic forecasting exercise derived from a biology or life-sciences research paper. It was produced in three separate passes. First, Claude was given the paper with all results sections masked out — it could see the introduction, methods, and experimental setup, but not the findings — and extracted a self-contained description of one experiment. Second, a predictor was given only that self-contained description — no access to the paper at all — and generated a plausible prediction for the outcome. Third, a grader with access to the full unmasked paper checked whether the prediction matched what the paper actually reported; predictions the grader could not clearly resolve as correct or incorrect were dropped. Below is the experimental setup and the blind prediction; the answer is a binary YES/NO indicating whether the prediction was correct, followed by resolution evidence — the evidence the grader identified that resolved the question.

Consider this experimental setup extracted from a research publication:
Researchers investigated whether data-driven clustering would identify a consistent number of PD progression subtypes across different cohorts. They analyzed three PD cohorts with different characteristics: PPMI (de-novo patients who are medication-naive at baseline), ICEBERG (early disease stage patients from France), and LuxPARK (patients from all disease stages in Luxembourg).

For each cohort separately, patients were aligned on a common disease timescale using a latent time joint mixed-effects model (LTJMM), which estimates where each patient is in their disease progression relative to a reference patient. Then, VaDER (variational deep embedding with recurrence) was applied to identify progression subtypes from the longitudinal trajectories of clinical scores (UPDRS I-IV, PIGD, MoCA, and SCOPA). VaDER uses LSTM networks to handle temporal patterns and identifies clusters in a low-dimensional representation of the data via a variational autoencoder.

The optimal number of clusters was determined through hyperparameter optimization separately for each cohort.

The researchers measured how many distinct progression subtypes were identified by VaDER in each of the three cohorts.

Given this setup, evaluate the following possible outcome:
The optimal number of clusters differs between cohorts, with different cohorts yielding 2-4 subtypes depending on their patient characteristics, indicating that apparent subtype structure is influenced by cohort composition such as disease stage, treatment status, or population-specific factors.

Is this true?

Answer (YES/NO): NO